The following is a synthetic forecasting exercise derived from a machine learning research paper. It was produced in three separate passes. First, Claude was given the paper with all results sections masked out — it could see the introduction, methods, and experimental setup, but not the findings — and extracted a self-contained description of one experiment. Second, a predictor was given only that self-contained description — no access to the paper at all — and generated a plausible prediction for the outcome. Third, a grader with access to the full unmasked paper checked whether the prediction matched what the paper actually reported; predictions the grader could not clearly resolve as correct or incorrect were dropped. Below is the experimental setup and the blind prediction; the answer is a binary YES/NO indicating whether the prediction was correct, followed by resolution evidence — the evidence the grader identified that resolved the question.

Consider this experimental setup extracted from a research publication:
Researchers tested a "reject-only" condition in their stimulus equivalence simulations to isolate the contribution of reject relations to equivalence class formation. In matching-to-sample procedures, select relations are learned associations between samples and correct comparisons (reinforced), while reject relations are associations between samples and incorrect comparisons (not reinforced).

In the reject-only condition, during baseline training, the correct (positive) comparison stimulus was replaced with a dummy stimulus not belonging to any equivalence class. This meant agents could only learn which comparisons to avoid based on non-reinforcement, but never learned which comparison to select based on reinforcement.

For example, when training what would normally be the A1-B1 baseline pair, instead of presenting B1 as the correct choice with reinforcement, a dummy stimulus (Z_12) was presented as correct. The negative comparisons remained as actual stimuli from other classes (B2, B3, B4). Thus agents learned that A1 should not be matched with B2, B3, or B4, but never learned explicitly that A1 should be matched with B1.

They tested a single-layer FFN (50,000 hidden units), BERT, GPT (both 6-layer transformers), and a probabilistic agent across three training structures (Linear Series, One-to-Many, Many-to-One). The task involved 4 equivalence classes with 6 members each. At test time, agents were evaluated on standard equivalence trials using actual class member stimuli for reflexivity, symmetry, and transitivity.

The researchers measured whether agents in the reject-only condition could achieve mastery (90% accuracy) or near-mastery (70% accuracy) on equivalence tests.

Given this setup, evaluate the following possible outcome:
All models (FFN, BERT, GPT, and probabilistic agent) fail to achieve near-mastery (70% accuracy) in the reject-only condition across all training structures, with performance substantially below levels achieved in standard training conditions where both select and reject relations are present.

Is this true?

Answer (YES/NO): NO